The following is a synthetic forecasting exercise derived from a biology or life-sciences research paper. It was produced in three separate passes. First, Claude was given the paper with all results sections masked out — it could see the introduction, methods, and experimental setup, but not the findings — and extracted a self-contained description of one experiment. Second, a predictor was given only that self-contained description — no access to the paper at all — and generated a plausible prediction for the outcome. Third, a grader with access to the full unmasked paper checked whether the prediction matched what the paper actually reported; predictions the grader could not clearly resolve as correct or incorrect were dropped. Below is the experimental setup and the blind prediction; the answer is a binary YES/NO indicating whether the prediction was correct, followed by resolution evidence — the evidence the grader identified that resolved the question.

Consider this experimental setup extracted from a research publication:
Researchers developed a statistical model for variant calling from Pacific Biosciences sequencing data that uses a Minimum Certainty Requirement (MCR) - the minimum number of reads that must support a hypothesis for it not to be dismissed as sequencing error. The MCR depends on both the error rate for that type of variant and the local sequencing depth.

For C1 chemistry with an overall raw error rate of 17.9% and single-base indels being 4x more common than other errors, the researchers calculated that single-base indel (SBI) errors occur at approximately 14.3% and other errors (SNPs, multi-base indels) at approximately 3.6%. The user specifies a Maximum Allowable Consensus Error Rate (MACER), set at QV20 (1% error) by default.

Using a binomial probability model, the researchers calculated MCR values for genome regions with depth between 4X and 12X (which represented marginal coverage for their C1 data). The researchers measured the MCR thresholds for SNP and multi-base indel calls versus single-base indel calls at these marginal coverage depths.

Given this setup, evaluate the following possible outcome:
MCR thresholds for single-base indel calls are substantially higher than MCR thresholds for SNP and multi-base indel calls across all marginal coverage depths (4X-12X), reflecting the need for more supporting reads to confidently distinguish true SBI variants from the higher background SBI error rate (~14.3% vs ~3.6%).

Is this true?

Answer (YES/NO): YES